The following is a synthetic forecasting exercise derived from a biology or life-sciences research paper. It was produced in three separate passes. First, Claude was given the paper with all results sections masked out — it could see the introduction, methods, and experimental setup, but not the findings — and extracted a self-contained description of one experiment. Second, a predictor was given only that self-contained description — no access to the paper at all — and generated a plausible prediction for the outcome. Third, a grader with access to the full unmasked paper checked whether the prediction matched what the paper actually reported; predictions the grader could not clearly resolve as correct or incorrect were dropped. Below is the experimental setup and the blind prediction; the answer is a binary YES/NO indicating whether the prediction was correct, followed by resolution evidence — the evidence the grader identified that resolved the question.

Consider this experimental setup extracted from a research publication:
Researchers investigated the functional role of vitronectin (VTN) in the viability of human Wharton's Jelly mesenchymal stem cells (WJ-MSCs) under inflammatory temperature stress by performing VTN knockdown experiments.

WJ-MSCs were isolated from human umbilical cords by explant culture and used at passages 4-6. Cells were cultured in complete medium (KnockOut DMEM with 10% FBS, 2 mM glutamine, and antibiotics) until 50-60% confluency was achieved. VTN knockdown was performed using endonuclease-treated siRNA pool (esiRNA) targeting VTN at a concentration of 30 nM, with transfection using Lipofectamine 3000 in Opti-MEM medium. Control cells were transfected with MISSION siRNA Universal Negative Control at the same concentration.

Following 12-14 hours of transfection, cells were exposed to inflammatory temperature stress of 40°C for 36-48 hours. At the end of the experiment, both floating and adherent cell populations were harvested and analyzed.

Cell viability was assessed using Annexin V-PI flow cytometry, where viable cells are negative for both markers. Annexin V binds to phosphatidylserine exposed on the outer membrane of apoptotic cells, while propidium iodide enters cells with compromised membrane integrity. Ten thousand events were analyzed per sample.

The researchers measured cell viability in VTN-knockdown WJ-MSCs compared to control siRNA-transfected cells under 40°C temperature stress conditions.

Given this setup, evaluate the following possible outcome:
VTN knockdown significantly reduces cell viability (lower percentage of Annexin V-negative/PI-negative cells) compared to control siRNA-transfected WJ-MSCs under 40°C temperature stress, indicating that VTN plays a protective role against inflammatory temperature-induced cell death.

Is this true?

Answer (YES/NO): NO